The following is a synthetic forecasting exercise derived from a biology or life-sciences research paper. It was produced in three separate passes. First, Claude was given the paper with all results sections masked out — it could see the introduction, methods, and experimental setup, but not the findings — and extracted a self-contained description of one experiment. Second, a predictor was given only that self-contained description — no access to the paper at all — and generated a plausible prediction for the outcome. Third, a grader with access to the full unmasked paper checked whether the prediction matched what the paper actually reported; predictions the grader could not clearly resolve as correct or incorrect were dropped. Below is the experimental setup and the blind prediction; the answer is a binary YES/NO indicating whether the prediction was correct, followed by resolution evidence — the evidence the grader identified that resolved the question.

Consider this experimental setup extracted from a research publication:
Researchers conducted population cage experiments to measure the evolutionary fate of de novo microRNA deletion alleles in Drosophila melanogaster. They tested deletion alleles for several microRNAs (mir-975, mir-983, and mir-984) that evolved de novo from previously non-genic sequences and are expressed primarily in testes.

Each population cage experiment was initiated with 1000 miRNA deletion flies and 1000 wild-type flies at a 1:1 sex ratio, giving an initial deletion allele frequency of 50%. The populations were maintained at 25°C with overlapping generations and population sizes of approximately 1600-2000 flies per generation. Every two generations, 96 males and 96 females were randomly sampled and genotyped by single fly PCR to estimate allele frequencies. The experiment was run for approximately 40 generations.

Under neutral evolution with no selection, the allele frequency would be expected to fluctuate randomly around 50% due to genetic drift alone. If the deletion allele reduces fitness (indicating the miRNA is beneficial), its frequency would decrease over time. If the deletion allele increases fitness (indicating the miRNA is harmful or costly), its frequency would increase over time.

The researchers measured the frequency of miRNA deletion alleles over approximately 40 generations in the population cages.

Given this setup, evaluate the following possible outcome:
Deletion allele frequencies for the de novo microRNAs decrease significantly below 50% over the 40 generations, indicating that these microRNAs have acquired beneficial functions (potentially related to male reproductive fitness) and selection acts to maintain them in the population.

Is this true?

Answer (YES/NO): NO